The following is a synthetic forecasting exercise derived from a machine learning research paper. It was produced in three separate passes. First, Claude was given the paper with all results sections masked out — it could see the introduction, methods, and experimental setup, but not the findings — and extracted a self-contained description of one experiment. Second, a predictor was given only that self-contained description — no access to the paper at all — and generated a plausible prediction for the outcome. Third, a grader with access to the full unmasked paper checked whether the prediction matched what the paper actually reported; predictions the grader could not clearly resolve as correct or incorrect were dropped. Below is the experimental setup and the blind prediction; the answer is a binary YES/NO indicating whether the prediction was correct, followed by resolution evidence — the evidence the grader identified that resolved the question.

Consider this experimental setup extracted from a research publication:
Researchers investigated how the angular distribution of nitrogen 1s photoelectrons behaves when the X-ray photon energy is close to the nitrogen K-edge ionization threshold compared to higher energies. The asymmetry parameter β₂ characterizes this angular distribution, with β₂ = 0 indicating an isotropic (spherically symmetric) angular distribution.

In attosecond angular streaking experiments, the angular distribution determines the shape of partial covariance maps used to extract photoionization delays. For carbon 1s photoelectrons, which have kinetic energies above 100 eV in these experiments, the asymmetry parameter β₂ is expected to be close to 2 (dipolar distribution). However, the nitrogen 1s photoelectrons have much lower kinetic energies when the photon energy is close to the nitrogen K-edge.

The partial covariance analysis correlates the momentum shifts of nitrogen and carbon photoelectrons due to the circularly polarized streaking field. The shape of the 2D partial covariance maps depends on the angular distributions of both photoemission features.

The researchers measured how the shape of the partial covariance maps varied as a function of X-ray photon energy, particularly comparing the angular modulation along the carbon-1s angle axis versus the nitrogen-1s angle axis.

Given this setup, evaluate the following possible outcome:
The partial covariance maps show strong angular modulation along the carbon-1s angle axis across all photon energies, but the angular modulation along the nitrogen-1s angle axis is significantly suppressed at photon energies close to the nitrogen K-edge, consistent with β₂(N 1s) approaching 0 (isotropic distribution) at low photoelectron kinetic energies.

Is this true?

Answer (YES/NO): YES